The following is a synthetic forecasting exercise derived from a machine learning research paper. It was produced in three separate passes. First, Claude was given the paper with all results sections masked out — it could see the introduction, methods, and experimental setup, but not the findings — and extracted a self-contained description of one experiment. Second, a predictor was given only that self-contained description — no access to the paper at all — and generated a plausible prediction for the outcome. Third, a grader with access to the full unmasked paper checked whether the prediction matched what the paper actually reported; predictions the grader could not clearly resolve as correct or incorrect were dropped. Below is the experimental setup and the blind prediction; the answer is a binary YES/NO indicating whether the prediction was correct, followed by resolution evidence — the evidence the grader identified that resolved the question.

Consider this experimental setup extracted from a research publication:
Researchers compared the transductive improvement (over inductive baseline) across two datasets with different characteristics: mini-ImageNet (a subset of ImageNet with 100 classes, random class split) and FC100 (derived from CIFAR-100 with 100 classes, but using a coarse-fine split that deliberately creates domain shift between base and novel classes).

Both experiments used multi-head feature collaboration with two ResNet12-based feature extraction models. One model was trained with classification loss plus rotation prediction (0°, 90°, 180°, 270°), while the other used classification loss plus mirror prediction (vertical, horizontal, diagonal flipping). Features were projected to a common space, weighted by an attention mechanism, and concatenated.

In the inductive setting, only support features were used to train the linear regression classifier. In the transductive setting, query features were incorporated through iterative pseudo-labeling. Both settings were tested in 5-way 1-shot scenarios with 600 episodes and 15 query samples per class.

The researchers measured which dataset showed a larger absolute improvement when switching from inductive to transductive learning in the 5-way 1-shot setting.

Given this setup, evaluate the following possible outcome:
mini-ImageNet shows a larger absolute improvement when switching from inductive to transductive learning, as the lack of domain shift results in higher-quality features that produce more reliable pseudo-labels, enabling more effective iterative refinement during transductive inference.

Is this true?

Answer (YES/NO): YES